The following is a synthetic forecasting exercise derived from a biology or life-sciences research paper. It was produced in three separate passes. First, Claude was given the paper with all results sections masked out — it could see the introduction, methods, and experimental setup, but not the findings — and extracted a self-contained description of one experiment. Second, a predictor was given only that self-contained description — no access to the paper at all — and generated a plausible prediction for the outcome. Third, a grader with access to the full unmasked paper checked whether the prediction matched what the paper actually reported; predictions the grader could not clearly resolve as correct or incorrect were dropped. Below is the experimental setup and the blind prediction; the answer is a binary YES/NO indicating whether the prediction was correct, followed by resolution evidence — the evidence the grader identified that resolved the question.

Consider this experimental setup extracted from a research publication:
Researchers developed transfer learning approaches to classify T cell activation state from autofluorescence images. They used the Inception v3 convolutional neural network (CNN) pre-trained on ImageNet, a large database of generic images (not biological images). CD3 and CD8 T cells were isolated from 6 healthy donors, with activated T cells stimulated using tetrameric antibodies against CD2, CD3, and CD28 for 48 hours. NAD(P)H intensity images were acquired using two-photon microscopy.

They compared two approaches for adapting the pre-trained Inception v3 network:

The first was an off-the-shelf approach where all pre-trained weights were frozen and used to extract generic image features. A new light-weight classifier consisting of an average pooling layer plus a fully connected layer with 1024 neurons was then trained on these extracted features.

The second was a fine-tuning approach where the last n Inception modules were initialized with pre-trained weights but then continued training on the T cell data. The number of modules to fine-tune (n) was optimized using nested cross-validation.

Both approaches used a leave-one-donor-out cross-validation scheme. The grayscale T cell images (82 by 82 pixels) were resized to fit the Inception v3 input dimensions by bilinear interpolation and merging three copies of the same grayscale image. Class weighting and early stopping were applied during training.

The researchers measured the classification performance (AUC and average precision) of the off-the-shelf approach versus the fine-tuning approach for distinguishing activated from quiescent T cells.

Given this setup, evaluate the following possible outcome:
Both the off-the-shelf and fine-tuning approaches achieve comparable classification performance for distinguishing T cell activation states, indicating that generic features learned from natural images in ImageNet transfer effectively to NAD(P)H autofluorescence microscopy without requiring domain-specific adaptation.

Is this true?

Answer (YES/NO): NO